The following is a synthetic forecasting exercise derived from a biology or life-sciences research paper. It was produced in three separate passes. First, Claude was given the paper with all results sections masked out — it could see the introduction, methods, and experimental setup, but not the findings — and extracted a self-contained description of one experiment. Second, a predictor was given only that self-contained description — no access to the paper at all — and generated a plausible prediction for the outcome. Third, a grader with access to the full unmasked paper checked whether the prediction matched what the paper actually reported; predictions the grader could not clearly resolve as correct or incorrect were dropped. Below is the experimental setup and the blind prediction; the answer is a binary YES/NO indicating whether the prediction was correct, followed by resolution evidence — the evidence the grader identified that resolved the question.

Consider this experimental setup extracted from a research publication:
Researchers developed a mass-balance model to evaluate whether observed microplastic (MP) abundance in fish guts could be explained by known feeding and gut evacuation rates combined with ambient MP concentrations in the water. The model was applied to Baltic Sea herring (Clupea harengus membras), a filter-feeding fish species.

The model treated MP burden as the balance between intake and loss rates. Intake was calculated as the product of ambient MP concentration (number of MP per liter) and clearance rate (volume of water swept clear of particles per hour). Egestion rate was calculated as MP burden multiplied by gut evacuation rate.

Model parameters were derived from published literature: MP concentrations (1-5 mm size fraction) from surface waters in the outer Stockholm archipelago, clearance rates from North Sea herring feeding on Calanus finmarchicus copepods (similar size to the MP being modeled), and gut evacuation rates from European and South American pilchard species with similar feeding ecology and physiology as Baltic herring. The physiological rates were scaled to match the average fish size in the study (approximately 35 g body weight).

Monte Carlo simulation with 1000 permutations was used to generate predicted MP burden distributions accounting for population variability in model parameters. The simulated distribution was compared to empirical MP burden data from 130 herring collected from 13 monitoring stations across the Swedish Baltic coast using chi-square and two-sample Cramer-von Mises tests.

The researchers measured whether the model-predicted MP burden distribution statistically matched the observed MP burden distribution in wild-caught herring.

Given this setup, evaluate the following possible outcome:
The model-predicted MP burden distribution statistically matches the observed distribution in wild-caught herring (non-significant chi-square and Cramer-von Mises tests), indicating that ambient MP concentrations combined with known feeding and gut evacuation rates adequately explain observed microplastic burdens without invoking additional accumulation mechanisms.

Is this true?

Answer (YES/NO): NO